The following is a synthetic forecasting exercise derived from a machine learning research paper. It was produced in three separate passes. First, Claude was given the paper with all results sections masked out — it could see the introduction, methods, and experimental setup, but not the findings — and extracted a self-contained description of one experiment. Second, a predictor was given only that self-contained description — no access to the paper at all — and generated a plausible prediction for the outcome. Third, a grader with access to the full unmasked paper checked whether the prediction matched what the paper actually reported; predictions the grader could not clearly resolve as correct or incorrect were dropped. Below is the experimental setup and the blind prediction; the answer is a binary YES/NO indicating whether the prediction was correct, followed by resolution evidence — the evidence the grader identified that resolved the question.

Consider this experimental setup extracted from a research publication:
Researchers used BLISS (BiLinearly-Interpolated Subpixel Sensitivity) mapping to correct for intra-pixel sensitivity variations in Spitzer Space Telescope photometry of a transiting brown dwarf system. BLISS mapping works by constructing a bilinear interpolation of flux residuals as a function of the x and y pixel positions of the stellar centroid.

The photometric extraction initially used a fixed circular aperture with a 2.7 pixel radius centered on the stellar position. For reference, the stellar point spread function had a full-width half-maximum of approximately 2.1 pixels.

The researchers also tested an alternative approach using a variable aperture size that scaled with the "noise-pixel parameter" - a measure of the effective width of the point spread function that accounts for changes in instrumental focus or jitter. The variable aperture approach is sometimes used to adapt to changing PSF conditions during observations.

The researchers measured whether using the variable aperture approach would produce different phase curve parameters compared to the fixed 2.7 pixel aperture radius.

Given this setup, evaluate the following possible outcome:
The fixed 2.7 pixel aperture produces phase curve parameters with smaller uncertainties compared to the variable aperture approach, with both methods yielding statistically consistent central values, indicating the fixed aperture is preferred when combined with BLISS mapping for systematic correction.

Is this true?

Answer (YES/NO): NO